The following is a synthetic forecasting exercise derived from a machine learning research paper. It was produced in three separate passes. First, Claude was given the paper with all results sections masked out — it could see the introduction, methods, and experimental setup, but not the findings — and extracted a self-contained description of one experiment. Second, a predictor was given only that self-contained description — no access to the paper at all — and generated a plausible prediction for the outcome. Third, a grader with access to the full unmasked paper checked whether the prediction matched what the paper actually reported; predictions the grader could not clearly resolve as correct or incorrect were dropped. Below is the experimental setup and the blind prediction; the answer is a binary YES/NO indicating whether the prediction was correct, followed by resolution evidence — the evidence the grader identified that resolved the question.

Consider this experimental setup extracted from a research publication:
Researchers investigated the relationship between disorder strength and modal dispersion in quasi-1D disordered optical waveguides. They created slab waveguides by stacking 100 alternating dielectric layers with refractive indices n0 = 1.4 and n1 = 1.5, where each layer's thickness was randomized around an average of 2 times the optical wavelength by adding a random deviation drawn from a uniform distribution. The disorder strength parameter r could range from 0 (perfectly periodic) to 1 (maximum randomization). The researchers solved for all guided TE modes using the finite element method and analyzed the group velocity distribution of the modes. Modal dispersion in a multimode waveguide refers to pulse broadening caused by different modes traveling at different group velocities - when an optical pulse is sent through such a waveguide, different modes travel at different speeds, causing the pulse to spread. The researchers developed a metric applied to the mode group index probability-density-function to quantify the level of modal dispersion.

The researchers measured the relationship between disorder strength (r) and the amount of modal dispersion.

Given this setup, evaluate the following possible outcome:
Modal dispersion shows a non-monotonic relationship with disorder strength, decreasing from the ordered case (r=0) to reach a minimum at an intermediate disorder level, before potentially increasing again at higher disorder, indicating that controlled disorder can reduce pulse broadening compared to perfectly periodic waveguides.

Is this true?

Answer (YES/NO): YES